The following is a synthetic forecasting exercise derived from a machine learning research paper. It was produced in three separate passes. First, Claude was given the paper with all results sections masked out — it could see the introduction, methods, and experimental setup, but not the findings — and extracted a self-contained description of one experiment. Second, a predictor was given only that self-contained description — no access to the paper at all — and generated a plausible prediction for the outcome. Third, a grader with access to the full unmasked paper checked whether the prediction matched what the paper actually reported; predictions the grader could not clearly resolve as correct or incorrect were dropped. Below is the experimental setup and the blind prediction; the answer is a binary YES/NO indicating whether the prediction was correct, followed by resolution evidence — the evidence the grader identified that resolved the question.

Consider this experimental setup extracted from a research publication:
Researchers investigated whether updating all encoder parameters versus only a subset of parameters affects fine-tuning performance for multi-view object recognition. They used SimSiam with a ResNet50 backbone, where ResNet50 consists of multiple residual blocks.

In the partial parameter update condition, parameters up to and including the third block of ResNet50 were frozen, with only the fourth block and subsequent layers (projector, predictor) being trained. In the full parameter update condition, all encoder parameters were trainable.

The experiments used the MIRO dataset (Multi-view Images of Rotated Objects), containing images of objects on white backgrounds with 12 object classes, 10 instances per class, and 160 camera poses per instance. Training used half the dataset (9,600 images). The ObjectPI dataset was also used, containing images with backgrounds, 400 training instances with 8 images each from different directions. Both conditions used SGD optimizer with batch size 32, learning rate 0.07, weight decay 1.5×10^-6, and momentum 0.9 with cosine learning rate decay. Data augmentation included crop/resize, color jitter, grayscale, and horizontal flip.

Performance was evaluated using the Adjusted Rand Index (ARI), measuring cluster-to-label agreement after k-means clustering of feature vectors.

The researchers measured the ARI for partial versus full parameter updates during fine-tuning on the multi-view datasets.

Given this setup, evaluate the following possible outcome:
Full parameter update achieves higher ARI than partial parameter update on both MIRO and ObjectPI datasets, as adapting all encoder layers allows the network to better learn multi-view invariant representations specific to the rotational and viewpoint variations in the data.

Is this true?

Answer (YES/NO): NO